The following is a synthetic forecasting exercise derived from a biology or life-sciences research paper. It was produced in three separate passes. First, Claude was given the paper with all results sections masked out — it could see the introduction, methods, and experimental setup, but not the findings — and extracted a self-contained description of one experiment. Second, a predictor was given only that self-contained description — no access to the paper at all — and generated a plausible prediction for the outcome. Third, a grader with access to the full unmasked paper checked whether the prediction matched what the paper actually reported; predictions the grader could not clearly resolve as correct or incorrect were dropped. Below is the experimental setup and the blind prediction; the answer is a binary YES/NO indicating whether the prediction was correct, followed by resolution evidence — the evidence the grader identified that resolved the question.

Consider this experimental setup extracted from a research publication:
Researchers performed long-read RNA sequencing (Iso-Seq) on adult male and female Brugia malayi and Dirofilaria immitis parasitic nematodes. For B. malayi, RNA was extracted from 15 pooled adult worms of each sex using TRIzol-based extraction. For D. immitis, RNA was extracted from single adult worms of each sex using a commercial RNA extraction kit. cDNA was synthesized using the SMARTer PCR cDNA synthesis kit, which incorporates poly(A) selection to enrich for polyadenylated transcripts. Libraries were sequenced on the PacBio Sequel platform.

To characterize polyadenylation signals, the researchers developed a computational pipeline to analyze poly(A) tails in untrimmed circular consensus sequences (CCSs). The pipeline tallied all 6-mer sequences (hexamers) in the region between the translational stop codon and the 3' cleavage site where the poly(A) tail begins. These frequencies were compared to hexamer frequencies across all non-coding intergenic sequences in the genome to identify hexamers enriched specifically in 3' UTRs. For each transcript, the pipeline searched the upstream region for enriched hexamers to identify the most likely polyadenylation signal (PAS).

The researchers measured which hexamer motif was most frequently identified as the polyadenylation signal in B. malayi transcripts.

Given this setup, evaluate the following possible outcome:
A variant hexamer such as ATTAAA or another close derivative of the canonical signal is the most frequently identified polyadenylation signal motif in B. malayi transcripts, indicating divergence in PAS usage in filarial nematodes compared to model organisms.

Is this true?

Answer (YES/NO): NO